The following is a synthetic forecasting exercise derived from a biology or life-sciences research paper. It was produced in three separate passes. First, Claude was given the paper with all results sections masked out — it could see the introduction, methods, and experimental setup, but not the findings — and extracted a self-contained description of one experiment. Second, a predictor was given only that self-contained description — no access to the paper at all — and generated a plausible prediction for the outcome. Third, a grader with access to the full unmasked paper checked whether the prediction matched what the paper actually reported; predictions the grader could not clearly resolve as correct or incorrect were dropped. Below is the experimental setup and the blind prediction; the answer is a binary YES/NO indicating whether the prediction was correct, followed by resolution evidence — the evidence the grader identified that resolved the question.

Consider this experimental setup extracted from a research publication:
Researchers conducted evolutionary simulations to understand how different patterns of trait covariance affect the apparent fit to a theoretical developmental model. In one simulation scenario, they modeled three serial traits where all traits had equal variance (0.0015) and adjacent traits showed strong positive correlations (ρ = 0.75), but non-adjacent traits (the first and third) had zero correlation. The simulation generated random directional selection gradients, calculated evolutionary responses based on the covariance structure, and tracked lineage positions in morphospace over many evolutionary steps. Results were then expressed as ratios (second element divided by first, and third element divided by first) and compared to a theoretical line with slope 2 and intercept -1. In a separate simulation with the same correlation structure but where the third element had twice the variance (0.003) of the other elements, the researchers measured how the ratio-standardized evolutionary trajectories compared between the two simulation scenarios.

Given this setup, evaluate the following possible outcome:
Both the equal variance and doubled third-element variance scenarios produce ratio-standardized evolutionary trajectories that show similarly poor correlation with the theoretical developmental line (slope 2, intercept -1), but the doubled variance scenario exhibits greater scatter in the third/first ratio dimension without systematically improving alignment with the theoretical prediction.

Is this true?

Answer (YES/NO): NO